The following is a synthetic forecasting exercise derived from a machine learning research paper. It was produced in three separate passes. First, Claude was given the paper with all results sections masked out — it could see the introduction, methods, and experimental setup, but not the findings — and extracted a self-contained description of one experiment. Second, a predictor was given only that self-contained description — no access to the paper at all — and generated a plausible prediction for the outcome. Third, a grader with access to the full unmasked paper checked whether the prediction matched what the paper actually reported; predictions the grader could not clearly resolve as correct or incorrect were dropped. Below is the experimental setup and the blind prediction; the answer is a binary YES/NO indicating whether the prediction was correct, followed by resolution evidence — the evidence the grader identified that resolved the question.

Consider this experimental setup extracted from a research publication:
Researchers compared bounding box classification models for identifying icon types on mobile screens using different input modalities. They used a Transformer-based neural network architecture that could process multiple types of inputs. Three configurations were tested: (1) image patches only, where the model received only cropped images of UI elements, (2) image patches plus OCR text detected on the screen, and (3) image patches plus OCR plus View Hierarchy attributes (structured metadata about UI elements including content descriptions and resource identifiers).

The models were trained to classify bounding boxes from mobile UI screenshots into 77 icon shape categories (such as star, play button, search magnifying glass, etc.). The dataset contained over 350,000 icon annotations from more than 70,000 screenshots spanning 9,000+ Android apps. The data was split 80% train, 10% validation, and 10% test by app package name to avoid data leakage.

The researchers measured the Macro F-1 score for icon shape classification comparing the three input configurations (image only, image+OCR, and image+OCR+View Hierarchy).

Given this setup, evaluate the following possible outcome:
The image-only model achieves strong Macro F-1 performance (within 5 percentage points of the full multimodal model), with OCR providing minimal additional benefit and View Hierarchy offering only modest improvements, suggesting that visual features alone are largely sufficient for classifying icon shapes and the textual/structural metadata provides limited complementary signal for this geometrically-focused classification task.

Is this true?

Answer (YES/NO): YES